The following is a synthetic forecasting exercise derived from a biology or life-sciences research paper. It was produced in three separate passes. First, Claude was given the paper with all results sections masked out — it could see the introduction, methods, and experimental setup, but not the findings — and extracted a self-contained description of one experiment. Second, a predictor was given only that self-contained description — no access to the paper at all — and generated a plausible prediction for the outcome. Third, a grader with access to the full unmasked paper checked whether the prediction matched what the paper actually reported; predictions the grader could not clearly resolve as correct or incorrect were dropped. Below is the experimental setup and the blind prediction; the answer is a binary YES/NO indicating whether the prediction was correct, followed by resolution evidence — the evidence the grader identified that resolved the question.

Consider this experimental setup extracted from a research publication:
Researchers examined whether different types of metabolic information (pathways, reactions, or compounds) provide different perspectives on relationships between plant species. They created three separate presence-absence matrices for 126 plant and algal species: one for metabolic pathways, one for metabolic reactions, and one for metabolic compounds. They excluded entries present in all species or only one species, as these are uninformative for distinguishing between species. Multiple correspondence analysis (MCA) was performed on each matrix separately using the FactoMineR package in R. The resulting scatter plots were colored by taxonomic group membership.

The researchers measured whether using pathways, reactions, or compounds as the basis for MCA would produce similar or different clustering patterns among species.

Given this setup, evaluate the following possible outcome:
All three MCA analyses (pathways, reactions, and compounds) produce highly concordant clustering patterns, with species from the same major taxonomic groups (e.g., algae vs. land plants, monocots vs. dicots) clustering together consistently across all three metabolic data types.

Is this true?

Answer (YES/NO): YES